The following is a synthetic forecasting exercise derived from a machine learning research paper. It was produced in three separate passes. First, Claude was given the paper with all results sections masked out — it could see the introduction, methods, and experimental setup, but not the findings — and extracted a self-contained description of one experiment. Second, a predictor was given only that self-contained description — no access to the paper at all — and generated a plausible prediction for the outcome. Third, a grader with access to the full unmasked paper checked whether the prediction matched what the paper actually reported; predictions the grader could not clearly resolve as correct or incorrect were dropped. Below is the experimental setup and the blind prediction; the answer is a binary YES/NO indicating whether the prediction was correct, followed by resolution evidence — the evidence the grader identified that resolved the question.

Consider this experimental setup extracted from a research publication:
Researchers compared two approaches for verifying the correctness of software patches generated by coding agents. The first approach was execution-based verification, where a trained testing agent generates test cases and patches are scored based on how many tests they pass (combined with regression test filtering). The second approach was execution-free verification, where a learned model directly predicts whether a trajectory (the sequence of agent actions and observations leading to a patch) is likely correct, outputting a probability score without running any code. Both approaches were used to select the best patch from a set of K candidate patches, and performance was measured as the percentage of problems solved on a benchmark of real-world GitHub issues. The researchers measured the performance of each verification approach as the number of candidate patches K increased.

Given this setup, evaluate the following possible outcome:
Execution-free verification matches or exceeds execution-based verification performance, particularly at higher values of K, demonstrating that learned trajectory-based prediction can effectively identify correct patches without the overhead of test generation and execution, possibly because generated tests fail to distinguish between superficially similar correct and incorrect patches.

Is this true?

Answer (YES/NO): NO